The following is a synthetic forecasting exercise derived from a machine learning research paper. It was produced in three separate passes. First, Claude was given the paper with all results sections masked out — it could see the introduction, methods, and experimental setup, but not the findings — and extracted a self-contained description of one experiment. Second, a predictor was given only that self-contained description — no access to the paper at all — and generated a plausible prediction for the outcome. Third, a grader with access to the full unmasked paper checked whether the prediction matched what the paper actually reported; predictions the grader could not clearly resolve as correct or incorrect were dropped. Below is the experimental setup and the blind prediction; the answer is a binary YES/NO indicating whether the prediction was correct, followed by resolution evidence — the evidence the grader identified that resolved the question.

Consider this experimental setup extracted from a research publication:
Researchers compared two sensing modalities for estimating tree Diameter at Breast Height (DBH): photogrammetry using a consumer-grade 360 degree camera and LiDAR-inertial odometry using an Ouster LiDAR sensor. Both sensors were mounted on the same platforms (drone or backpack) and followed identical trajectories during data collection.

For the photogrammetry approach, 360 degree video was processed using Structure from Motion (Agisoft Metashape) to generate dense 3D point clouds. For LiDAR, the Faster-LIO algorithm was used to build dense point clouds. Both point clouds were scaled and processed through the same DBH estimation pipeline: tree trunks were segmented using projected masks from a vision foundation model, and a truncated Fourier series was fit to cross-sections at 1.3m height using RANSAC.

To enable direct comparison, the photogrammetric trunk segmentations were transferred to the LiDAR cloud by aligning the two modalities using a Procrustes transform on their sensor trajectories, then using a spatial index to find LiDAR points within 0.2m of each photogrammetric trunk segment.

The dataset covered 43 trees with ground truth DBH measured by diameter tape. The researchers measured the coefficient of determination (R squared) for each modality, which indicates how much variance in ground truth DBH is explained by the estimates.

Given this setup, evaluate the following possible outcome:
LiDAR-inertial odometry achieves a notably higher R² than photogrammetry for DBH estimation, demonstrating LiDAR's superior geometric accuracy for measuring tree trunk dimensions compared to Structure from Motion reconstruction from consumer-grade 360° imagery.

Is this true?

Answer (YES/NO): NO